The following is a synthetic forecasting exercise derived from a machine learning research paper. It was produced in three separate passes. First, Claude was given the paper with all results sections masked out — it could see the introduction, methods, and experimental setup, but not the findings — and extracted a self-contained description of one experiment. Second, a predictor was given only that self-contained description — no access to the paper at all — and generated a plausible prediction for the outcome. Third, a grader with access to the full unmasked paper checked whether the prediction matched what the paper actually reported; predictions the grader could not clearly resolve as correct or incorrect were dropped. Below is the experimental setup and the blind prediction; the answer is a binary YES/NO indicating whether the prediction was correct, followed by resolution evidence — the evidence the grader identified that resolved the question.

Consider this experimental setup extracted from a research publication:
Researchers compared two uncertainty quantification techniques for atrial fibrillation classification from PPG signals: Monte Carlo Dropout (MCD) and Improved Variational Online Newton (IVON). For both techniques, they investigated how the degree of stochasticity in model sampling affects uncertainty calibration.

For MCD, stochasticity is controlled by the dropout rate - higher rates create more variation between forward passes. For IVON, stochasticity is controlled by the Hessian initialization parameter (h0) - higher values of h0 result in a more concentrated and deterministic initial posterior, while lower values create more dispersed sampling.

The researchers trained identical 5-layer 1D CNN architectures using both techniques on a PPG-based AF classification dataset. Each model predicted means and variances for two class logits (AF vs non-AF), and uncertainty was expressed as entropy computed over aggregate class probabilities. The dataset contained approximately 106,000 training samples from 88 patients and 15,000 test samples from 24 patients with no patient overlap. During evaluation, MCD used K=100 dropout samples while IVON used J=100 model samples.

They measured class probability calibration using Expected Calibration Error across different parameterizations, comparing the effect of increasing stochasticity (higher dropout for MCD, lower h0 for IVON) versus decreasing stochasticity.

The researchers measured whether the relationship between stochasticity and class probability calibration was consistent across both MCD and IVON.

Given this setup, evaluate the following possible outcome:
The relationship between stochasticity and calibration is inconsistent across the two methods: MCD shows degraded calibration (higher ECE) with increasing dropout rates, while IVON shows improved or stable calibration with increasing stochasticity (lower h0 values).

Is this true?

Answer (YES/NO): NO